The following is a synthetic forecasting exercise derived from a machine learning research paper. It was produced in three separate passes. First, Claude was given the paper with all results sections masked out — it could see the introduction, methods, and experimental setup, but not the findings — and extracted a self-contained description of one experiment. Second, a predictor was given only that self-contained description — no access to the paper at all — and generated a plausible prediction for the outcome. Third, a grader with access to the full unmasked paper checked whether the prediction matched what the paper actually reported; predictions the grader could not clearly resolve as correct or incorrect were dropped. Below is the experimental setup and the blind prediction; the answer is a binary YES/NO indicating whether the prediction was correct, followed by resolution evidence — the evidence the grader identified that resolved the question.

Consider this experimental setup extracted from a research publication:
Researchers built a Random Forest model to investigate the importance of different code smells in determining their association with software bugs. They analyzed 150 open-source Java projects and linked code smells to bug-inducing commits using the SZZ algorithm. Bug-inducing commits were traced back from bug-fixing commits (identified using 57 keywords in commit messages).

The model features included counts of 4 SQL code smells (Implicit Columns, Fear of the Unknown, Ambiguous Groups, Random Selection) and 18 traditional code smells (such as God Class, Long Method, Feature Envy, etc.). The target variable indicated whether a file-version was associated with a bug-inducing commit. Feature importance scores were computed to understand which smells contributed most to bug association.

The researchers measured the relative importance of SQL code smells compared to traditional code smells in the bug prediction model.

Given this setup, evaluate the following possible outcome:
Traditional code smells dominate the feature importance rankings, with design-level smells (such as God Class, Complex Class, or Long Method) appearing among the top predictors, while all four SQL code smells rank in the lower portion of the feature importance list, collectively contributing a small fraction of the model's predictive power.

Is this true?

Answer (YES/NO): NO